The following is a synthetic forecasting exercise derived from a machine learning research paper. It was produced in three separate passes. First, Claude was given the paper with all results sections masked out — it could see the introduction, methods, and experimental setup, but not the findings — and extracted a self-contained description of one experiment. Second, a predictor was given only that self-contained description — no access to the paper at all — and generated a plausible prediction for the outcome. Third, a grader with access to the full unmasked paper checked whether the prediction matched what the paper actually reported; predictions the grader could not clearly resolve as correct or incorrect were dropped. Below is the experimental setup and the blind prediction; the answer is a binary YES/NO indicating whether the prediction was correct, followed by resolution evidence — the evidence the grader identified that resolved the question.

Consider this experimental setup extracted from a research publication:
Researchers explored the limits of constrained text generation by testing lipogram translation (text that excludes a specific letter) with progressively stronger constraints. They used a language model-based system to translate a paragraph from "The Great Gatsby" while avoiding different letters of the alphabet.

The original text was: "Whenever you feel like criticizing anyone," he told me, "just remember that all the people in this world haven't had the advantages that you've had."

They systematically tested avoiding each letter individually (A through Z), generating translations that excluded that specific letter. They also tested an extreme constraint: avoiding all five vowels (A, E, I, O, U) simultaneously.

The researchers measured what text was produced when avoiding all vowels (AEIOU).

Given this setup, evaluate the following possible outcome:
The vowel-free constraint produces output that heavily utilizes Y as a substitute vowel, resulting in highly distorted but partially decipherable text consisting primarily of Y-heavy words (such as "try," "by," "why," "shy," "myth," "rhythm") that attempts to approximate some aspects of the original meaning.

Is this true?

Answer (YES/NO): NO